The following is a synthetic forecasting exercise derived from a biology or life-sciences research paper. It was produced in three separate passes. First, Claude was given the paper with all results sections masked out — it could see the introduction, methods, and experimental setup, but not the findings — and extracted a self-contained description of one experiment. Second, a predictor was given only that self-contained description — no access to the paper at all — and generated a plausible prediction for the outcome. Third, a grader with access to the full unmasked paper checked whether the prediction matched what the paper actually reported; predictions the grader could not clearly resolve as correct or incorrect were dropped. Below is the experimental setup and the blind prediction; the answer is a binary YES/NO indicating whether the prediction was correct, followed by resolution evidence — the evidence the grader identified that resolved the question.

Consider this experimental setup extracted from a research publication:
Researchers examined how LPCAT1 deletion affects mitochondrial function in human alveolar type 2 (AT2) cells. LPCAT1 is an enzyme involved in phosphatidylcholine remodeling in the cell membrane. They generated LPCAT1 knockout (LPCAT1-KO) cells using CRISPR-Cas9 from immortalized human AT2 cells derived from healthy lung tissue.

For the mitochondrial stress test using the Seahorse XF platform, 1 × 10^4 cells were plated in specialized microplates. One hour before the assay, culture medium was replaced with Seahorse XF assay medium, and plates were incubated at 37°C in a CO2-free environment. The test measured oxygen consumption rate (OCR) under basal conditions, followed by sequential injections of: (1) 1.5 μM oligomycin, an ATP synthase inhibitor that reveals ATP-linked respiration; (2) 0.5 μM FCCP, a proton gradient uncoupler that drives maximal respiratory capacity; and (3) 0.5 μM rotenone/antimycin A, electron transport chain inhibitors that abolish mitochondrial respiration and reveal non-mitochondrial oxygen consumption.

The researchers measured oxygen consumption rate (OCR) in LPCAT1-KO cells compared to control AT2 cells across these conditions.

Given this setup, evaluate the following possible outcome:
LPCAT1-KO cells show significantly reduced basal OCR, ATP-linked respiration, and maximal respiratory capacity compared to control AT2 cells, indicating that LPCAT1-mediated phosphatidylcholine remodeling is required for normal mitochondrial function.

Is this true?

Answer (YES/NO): YES